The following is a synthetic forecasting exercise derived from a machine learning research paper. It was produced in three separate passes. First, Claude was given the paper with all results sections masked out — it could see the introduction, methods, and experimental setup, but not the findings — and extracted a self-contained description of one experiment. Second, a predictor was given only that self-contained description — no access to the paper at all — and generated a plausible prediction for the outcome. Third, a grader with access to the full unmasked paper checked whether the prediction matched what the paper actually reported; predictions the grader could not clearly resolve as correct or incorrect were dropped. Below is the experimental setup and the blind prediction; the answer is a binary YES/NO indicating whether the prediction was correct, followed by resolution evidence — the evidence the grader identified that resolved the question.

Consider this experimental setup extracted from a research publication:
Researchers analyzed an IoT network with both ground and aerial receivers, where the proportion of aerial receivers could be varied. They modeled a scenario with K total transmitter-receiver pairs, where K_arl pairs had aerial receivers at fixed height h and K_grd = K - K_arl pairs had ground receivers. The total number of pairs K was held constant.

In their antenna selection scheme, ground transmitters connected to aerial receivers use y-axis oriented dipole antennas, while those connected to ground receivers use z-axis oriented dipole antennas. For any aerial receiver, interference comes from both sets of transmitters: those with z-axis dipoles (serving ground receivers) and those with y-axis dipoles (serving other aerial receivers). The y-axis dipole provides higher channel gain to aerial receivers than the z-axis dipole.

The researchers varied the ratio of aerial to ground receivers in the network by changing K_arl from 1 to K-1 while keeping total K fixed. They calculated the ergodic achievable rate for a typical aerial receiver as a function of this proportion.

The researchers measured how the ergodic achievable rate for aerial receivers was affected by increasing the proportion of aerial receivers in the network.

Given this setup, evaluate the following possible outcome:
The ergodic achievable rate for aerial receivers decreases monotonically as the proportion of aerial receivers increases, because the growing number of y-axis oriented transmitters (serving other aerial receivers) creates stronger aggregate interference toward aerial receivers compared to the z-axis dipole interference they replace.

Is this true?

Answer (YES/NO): YES